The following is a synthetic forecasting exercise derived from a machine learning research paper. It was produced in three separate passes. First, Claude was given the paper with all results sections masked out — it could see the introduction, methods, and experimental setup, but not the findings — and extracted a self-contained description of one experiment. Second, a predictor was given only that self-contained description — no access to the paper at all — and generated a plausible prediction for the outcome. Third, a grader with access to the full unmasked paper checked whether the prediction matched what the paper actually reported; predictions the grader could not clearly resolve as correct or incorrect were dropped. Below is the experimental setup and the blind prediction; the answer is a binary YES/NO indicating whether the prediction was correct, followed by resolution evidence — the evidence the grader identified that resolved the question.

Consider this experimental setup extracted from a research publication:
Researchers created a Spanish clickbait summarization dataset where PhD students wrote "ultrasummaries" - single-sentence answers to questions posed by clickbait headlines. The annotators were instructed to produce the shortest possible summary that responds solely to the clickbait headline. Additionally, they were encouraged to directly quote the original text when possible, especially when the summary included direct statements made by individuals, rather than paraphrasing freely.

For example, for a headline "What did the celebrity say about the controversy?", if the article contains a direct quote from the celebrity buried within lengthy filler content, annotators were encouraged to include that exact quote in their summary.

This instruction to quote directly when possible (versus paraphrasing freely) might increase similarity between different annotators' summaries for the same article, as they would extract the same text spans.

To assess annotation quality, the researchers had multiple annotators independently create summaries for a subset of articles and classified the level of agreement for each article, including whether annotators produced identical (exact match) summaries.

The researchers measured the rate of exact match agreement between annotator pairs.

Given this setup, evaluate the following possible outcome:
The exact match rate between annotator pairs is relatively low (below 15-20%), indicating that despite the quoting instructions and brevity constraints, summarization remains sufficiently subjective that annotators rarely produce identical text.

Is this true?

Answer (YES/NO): NO